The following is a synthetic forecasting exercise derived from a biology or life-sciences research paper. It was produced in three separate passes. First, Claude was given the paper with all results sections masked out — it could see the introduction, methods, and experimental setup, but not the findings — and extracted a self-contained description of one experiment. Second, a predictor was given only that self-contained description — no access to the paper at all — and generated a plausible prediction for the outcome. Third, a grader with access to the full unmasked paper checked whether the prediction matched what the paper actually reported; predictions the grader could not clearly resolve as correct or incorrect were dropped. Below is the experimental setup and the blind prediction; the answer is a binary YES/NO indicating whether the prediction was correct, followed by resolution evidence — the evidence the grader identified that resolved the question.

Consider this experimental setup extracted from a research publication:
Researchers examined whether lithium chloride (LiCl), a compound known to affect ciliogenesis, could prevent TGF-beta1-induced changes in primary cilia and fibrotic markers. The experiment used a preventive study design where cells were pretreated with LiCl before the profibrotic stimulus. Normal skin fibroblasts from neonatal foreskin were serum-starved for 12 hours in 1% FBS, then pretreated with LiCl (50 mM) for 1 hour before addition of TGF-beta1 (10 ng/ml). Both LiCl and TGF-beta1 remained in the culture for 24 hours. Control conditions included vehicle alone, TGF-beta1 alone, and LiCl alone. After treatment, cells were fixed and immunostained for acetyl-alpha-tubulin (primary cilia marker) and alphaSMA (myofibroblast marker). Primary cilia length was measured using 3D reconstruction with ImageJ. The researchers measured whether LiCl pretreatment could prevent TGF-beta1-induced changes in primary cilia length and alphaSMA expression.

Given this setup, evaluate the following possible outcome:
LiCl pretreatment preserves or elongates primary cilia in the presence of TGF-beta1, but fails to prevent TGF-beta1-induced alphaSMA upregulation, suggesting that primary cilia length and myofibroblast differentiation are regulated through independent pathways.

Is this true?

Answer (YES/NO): NO